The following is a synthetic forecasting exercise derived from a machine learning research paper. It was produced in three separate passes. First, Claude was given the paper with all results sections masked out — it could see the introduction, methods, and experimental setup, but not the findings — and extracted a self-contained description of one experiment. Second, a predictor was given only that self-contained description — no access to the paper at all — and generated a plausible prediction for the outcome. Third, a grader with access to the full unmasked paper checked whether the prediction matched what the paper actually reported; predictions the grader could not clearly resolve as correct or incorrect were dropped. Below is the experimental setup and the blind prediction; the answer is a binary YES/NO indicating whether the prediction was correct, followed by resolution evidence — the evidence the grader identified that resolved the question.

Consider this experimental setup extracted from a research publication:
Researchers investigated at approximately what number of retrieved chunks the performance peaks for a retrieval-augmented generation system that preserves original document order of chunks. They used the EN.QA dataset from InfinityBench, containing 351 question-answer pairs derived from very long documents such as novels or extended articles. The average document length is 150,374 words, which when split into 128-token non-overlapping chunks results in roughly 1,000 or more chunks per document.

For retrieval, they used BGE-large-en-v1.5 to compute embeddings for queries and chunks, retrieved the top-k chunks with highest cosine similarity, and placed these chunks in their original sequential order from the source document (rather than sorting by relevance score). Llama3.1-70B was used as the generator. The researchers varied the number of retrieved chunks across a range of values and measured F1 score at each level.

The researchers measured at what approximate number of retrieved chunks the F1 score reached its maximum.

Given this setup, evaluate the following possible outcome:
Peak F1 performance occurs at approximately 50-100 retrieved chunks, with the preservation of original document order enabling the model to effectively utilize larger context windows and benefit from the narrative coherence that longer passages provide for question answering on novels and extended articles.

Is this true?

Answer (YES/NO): NO